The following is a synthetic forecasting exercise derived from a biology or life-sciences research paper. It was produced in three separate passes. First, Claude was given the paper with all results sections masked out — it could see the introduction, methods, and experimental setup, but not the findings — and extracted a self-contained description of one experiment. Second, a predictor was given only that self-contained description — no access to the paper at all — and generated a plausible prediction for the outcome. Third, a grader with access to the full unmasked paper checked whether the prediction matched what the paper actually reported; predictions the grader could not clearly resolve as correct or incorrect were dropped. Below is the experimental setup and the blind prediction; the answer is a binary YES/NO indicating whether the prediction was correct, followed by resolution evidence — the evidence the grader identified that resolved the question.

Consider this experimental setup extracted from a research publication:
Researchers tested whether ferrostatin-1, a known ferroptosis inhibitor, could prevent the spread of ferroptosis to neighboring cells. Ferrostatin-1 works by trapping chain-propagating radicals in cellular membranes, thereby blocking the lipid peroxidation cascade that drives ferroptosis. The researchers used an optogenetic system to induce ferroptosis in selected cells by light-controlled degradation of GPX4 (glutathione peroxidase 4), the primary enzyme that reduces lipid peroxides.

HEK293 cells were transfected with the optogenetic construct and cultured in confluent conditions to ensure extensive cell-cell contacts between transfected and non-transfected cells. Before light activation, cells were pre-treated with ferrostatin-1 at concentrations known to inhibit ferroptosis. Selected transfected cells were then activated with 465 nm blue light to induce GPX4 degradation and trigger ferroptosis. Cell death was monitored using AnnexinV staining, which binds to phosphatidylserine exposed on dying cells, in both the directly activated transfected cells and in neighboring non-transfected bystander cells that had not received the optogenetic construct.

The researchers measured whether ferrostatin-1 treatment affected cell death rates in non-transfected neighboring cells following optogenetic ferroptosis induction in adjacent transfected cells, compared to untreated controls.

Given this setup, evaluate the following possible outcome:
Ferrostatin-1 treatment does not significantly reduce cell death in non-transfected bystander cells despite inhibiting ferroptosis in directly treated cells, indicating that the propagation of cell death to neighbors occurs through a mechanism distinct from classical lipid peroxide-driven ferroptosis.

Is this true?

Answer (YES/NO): NO